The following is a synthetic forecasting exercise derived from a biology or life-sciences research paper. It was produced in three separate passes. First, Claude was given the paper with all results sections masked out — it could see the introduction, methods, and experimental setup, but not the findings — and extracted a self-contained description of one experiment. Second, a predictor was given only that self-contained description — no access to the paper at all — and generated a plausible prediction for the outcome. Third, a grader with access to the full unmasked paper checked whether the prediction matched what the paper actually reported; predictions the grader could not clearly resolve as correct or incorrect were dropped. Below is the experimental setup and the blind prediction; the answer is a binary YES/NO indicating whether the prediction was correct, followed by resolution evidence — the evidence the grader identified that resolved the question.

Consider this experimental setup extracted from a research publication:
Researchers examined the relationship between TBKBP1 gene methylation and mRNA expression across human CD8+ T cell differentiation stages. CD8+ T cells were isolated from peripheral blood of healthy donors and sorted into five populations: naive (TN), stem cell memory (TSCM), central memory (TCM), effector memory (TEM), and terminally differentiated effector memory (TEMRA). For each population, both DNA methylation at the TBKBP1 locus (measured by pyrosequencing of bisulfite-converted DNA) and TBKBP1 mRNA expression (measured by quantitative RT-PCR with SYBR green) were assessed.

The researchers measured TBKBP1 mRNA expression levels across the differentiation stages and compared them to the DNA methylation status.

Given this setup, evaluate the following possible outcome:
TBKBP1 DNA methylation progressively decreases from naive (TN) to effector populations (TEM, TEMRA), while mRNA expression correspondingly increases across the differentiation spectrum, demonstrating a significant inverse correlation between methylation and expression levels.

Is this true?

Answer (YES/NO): YES